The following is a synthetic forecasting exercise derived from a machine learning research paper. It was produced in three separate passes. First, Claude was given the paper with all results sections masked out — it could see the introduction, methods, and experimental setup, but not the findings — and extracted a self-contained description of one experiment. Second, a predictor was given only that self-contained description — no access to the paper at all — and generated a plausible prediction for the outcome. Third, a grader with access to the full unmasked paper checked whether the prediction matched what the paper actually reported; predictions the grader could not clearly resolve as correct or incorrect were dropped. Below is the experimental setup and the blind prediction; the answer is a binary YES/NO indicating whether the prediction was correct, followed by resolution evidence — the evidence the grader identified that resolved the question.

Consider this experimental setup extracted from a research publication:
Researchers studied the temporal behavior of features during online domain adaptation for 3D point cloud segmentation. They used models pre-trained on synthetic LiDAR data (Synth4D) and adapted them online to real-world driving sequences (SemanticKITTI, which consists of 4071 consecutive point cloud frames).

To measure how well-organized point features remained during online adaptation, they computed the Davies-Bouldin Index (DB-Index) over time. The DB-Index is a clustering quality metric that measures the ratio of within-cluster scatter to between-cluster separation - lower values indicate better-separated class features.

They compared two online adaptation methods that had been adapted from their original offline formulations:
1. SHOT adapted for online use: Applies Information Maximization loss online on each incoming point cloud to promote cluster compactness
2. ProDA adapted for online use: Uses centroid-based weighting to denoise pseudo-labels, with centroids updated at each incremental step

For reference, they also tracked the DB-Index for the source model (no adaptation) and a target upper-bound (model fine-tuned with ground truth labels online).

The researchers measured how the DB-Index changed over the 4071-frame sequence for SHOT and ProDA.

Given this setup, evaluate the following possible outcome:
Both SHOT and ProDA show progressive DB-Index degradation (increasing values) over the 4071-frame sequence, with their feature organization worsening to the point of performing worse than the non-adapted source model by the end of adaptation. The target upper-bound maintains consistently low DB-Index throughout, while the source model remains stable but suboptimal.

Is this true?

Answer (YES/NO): NO